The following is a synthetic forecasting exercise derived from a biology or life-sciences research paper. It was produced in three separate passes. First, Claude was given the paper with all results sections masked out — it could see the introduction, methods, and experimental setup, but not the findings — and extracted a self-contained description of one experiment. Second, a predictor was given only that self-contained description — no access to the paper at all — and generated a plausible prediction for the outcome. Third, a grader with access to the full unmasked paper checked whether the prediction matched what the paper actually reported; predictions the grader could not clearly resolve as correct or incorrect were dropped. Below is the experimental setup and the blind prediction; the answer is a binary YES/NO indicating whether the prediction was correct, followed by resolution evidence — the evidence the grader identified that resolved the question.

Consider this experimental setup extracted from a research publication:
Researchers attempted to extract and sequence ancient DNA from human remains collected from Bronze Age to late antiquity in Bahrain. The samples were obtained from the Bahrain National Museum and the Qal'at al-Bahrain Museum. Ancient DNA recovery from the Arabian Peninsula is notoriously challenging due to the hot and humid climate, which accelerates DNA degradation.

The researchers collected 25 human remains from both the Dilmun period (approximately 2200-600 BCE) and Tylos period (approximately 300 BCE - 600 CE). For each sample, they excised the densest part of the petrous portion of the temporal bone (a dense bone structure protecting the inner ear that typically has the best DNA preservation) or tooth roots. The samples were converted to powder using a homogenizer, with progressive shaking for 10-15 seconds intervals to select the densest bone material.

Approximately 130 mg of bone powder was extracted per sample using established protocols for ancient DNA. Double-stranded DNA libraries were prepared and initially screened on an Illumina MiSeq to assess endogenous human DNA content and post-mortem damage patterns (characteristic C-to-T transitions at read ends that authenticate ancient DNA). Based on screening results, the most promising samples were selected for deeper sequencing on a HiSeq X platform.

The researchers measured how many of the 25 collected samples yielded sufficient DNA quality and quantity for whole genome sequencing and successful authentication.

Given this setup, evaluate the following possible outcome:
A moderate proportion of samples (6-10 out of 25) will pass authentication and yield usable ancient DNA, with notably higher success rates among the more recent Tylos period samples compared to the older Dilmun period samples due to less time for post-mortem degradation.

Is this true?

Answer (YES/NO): NO